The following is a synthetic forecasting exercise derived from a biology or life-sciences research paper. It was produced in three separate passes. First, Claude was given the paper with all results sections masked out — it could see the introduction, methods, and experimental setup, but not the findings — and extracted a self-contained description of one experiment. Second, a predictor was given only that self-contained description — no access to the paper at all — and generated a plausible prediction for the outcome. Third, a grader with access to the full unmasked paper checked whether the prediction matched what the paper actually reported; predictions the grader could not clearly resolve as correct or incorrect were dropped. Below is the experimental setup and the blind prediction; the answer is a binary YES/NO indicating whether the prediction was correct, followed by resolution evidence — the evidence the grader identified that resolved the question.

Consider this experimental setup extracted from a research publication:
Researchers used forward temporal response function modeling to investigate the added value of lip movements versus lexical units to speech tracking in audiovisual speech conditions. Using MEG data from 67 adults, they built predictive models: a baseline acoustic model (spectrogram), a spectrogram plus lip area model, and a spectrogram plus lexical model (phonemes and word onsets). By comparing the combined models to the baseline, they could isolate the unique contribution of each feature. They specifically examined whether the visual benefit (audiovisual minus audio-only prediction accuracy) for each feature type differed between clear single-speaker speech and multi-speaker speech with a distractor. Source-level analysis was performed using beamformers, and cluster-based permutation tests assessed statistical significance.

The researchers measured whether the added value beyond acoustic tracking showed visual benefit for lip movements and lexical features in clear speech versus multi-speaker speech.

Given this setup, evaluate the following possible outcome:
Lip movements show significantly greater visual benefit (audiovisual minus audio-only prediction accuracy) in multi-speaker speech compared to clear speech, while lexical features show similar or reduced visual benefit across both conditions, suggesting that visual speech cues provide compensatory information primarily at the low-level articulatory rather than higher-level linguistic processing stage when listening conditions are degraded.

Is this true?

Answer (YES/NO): YES